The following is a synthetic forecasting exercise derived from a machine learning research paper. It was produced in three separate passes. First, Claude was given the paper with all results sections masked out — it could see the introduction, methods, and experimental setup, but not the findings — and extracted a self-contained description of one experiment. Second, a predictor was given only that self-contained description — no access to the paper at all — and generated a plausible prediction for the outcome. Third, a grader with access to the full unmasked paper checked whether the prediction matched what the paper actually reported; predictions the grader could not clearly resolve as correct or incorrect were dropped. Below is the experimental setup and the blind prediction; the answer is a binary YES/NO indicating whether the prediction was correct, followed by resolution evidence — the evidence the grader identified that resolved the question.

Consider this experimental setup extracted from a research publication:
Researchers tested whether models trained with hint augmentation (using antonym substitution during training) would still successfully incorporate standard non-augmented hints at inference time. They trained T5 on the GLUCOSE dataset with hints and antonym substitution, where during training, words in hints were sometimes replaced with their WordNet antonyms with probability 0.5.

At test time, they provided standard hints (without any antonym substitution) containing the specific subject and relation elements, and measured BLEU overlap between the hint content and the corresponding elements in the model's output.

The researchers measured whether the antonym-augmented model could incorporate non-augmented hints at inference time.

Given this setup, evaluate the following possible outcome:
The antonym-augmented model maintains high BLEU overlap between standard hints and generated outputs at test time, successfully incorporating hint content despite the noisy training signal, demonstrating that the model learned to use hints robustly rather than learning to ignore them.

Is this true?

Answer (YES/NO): YES